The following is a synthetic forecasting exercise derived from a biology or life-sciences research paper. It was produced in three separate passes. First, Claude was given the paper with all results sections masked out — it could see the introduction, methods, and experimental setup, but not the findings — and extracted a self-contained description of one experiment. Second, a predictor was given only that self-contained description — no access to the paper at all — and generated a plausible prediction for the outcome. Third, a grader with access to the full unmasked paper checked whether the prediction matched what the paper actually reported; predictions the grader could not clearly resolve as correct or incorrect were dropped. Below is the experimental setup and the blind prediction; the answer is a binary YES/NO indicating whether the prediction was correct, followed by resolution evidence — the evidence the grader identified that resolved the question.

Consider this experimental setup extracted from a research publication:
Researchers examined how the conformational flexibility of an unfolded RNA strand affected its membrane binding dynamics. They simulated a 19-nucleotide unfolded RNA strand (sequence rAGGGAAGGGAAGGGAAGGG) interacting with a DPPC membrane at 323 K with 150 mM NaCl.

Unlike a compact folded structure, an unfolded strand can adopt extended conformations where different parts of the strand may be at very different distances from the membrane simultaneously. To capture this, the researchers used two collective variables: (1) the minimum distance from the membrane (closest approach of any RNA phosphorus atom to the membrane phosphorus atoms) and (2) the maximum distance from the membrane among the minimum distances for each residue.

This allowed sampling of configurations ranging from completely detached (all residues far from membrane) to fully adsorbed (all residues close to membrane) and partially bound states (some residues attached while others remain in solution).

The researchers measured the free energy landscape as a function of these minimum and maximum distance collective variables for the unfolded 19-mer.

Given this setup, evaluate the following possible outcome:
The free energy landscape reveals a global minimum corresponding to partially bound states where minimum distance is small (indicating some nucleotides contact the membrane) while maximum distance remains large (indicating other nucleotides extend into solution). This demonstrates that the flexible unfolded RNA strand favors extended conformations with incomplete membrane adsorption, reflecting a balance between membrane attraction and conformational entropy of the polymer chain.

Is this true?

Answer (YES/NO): NO